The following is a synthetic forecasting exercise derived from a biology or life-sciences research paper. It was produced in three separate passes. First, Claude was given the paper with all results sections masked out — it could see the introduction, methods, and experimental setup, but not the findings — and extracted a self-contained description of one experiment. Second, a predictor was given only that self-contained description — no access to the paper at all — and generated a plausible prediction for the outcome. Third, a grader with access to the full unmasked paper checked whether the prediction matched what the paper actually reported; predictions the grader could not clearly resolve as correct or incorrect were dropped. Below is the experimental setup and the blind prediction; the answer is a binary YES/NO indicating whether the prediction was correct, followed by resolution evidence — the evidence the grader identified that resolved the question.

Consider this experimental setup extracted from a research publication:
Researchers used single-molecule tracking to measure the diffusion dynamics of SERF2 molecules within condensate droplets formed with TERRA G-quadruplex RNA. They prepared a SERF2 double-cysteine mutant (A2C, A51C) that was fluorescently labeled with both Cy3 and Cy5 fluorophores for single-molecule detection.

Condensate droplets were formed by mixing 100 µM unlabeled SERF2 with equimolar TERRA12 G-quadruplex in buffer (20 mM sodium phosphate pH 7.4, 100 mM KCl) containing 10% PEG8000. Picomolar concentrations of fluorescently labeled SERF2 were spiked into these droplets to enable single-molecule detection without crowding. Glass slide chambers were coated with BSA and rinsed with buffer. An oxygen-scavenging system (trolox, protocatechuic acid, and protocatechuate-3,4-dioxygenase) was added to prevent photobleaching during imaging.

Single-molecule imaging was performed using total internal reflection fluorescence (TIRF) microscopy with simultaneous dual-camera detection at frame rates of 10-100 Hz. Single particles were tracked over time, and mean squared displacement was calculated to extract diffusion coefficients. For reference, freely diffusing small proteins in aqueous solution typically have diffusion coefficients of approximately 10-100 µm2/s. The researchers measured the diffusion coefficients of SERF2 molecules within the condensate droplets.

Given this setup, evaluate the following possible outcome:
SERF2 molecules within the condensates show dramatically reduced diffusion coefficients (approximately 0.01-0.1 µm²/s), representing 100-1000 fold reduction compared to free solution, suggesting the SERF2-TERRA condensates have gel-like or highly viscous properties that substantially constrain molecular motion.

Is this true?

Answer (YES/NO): NO